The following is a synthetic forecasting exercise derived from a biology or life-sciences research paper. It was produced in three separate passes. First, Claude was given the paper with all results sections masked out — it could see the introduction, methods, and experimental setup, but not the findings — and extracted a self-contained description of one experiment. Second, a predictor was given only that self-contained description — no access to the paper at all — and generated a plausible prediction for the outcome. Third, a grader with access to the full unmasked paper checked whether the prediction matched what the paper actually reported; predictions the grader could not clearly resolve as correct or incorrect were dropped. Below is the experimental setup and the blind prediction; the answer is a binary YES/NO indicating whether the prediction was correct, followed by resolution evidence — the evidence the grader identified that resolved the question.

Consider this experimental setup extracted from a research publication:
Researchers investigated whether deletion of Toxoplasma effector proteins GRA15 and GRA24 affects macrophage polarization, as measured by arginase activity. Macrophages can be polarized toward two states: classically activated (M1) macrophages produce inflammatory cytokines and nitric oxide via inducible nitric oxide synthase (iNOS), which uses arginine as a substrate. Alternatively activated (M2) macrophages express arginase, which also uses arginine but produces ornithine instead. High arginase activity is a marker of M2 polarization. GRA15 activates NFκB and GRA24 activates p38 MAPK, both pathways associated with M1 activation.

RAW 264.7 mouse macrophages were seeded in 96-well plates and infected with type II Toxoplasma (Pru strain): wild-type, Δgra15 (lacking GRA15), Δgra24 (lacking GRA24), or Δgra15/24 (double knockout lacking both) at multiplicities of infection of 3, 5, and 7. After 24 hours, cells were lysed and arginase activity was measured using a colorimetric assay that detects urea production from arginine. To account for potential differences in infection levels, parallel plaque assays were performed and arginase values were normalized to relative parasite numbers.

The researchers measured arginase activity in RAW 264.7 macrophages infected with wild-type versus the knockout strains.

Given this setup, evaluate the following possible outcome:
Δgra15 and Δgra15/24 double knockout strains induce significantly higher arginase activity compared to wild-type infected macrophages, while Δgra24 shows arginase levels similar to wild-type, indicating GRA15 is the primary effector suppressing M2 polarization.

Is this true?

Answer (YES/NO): NO